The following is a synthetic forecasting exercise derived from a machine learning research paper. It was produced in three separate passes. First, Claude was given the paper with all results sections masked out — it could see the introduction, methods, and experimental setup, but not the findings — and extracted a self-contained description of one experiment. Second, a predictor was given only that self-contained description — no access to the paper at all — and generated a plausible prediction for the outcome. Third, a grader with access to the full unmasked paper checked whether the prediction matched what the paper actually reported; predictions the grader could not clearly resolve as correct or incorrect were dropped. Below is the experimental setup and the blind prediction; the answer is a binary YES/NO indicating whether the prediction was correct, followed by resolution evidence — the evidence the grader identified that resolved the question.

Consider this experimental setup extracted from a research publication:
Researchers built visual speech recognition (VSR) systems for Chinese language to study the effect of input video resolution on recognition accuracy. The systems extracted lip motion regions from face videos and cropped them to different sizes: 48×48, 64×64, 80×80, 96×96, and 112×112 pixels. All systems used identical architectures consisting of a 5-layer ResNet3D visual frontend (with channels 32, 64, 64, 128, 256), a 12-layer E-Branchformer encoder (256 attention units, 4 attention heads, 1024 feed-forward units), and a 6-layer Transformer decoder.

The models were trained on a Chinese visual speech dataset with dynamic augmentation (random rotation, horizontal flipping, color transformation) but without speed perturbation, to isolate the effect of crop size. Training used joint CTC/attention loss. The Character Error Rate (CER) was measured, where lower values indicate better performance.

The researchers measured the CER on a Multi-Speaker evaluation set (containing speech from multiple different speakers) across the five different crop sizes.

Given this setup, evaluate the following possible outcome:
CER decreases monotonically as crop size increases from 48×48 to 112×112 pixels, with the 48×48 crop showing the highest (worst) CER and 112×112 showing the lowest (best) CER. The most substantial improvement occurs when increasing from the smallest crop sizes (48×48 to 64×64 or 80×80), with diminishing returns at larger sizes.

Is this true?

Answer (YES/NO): NO